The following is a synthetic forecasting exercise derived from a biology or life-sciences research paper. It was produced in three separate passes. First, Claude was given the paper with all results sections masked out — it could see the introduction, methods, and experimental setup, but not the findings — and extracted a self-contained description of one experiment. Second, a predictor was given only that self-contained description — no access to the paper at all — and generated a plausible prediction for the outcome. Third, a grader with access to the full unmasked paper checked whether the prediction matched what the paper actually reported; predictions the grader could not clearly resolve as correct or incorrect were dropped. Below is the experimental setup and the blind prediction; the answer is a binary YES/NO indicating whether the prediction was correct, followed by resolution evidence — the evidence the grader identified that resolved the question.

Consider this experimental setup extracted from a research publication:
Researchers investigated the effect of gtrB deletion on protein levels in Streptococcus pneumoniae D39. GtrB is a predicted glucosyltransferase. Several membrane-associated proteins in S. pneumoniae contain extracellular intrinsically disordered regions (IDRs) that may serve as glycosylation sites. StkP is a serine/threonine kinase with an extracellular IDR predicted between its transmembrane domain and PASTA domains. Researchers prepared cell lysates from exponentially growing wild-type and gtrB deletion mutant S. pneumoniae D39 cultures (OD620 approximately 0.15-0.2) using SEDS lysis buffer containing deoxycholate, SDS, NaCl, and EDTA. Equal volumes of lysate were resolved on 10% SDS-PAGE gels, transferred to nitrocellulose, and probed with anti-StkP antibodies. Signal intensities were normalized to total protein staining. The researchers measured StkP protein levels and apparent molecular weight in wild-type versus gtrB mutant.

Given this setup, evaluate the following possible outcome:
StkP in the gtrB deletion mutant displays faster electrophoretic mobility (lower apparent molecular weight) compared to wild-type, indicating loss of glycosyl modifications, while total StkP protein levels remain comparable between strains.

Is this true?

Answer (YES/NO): NO